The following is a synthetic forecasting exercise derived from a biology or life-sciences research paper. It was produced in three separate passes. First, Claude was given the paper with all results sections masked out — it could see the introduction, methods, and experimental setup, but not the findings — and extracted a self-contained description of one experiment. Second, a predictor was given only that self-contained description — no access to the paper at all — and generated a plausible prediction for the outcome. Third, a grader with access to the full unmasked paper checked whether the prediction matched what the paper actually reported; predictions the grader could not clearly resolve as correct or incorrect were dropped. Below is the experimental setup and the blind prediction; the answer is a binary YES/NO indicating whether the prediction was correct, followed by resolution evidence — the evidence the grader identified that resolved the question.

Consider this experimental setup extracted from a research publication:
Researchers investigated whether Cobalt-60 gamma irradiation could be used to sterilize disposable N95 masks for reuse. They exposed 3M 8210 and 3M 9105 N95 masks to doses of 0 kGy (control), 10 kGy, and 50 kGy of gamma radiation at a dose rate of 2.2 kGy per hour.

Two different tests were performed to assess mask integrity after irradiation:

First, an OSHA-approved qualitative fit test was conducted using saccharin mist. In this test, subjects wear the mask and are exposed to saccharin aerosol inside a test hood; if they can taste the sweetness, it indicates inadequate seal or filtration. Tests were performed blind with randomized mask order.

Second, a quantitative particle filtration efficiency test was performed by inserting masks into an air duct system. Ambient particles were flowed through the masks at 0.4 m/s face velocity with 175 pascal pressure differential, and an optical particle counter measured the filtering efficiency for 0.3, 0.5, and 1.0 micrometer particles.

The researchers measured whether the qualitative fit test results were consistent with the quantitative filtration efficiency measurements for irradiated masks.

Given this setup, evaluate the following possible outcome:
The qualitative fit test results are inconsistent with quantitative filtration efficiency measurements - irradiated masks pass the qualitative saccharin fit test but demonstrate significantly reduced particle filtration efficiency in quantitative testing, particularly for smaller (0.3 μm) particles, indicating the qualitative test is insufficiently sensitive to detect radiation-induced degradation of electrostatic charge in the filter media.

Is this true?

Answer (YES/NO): YES